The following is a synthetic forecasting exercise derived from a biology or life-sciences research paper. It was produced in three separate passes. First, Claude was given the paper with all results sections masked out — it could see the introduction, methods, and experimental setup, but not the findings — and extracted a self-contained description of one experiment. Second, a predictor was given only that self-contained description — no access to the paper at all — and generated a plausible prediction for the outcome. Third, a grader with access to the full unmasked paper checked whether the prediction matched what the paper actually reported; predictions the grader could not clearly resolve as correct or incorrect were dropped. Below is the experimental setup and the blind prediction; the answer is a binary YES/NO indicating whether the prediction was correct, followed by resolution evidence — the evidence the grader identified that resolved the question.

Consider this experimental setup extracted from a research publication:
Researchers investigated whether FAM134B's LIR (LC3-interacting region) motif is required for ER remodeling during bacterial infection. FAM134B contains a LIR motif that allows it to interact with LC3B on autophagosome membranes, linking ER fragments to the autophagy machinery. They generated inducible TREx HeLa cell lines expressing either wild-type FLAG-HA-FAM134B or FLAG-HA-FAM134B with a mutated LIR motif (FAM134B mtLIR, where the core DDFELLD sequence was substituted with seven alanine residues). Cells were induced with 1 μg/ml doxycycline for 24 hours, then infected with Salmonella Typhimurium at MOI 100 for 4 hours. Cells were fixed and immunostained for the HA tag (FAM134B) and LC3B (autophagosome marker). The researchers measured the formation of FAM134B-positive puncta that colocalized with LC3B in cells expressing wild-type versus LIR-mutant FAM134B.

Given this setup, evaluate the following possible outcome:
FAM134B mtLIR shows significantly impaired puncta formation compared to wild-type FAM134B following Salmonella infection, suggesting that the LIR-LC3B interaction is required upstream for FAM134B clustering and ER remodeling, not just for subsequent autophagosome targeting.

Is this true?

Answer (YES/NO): NO